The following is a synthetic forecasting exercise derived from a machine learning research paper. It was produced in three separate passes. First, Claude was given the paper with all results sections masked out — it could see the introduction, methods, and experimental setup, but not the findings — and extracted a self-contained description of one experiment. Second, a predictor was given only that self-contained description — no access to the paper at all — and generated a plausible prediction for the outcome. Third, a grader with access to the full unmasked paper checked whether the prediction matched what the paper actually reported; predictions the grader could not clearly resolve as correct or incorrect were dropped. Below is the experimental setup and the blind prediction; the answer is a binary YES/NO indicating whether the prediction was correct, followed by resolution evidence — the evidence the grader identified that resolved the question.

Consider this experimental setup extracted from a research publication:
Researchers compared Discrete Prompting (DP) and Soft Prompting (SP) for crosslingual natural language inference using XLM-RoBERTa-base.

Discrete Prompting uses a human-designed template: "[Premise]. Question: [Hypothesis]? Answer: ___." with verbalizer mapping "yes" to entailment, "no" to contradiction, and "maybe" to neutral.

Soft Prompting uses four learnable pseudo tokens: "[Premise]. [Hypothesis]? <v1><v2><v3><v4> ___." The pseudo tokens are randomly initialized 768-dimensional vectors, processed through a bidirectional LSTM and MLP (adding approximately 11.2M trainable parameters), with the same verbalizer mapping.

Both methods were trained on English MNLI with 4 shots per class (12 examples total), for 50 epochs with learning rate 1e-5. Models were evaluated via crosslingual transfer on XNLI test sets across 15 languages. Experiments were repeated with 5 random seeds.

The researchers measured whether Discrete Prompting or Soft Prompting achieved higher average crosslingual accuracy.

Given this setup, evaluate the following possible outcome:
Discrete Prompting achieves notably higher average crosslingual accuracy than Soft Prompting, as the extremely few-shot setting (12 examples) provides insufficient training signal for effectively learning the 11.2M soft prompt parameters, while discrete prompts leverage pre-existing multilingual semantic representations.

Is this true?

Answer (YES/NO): NO